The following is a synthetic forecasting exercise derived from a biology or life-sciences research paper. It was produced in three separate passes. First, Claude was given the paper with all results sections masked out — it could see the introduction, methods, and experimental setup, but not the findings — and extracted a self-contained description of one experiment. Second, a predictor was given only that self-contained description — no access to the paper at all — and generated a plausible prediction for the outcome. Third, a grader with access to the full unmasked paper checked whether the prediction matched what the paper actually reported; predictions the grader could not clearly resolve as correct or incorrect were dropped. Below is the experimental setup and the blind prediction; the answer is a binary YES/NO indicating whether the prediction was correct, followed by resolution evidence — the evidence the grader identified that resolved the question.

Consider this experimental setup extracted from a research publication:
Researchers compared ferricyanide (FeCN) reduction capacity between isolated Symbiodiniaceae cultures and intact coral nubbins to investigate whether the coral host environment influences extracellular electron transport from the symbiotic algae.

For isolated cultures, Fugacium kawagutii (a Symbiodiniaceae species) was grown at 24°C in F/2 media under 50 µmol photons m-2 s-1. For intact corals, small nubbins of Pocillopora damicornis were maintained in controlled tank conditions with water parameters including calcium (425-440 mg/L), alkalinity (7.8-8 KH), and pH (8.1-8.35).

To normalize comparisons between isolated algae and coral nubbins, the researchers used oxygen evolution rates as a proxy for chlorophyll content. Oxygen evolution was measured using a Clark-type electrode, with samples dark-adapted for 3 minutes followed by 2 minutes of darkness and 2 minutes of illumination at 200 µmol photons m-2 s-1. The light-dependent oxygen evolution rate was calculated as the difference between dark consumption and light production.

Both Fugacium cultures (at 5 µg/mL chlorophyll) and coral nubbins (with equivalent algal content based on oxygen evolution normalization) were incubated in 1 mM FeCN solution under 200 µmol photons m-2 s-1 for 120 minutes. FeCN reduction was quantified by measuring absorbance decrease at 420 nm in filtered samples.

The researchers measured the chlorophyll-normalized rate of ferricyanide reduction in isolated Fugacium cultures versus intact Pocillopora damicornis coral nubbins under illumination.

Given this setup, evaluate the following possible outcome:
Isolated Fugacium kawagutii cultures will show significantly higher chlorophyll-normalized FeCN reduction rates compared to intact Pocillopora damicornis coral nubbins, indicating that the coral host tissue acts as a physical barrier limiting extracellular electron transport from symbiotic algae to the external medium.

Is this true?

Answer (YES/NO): NO